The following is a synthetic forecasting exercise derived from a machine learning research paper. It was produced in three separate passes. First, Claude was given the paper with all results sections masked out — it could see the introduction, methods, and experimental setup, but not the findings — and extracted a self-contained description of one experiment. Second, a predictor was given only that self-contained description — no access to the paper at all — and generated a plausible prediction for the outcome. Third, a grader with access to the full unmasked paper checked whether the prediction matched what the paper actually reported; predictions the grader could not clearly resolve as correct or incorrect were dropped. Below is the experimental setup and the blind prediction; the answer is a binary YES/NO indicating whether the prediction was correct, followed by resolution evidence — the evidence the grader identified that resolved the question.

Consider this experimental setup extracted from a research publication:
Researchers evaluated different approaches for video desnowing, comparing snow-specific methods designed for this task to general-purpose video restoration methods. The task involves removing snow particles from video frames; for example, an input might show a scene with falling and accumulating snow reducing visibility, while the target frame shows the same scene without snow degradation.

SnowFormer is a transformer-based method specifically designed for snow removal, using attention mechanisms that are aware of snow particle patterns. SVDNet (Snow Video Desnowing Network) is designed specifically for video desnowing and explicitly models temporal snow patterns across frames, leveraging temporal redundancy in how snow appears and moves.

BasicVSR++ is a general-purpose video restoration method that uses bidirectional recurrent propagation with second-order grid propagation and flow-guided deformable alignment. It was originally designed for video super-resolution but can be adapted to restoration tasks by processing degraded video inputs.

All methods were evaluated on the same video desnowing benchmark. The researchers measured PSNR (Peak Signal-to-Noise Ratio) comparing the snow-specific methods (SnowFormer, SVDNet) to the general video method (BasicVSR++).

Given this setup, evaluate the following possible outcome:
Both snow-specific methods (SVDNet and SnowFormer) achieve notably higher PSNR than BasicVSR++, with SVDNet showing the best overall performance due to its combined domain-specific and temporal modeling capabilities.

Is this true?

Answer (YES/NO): YES